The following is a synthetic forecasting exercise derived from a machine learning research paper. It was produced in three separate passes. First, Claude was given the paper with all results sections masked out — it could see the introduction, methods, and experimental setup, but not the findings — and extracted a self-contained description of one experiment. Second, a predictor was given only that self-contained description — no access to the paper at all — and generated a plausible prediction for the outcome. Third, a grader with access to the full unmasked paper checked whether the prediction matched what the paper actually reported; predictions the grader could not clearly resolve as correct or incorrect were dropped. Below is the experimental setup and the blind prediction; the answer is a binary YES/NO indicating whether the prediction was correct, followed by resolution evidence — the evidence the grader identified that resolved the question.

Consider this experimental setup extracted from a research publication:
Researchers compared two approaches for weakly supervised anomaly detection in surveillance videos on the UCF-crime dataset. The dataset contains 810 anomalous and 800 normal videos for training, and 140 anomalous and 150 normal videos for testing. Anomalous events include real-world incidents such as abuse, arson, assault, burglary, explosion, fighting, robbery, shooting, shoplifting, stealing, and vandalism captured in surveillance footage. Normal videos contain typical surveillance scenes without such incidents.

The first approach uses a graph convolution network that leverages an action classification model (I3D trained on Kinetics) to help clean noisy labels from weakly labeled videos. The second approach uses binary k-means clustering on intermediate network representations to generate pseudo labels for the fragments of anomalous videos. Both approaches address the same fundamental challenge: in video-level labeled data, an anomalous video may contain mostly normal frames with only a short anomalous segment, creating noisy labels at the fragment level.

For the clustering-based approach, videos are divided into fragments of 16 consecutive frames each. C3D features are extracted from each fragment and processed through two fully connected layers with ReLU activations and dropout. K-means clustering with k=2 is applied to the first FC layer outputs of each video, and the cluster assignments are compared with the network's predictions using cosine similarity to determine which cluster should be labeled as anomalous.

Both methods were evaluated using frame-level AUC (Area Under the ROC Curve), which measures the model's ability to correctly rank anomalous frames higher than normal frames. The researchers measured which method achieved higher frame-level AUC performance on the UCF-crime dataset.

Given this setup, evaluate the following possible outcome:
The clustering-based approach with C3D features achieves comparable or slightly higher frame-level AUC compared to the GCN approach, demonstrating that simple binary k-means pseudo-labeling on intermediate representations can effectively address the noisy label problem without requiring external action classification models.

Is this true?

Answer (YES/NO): YES